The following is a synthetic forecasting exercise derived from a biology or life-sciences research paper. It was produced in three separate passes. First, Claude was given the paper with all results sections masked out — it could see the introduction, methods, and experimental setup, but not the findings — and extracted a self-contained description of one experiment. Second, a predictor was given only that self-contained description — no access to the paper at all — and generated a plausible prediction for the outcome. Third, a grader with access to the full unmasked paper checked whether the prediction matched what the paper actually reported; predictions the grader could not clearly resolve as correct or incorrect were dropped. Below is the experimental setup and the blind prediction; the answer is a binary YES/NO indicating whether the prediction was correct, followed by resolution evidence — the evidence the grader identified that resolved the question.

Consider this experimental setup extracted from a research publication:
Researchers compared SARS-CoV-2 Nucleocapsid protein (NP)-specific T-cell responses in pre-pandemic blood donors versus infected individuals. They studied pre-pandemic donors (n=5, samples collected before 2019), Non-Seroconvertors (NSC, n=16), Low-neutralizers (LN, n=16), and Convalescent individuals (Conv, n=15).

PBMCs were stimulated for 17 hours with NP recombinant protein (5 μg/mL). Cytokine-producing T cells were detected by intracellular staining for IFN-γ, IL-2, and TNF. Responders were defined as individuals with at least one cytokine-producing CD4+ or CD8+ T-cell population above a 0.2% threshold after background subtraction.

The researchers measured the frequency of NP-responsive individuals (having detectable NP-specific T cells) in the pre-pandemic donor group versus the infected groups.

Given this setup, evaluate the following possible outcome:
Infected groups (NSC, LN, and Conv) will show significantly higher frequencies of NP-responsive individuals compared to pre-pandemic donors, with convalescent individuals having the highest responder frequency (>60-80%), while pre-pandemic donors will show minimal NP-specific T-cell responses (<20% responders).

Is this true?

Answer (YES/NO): YES